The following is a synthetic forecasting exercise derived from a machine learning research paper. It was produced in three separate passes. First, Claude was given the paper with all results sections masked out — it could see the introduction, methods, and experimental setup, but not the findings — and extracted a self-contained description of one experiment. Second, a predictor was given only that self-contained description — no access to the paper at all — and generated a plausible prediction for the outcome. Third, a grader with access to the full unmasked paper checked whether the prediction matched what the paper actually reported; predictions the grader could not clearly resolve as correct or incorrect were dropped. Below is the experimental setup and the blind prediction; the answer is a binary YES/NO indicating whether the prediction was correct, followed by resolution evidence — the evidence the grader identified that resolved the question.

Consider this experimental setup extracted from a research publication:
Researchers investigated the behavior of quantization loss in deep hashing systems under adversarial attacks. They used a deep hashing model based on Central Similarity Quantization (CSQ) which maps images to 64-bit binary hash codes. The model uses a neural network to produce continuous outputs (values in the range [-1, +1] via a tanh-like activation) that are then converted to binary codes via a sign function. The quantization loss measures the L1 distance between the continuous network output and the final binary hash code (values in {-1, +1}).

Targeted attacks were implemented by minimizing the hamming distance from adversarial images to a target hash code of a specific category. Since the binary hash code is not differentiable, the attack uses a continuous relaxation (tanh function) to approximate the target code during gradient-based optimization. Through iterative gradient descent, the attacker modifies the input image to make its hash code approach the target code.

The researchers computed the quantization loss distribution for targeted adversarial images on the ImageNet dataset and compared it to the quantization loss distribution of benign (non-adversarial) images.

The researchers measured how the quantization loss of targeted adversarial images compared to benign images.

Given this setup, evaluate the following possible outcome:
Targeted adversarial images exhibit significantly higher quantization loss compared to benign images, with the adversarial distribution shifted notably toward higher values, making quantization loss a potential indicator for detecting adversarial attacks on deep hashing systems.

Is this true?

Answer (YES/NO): NO